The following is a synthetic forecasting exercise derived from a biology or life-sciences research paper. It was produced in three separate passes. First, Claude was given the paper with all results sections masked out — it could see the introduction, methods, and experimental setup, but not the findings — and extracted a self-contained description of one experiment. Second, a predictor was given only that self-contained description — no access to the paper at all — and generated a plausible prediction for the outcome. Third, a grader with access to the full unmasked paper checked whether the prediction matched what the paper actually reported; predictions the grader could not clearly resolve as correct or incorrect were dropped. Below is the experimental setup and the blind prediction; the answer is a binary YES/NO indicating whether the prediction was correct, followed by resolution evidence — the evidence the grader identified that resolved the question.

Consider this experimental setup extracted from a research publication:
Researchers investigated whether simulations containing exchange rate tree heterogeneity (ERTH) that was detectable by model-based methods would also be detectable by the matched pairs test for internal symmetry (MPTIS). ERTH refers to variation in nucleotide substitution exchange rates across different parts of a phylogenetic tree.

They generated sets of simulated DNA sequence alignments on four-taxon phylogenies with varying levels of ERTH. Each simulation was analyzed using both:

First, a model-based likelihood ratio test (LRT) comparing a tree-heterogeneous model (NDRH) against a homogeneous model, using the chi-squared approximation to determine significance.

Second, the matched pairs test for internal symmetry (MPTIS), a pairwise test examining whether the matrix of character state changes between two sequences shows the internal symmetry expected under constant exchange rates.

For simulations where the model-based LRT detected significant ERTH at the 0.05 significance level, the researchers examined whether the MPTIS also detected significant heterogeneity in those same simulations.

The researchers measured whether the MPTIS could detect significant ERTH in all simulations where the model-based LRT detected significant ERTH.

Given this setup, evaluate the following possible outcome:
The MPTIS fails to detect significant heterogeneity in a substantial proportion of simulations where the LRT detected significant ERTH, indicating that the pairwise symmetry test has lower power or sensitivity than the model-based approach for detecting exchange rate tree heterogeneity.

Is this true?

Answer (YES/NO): YES